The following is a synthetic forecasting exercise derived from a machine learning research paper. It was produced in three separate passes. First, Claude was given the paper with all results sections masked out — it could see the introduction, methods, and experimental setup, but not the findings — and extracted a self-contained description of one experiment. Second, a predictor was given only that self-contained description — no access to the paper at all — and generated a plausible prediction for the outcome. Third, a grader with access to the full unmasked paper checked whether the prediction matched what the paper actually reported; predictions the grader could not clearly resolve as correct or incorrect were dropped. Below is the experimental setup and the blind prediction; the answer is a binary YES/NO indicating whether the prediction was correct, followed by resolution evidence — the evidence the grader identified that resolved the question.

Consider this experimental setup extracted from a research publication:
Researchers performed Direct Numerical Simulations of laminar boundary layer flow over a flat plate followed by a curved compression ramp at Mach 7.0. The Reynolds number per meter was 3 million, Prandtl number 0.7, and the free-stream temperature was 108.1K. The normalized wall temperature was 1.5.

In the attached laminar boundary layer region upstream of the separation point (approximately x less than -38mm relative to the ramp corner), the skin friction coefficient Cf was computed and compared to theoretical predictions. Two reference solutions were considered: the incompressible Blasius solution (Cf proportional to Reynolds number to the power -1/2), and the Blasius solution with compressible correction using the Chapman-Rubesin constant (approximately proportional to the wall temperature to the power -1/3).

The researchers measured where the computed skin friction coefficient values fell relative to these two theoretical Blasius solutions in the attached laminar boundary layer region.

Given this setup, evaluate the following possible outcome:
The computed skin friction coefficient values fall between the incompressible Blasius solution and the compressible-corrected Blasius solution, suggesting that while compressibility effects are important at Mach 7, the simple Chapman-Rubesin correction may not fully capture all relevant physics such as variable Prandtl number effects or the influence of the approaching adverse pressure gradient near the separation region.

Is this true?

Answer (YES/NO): YES